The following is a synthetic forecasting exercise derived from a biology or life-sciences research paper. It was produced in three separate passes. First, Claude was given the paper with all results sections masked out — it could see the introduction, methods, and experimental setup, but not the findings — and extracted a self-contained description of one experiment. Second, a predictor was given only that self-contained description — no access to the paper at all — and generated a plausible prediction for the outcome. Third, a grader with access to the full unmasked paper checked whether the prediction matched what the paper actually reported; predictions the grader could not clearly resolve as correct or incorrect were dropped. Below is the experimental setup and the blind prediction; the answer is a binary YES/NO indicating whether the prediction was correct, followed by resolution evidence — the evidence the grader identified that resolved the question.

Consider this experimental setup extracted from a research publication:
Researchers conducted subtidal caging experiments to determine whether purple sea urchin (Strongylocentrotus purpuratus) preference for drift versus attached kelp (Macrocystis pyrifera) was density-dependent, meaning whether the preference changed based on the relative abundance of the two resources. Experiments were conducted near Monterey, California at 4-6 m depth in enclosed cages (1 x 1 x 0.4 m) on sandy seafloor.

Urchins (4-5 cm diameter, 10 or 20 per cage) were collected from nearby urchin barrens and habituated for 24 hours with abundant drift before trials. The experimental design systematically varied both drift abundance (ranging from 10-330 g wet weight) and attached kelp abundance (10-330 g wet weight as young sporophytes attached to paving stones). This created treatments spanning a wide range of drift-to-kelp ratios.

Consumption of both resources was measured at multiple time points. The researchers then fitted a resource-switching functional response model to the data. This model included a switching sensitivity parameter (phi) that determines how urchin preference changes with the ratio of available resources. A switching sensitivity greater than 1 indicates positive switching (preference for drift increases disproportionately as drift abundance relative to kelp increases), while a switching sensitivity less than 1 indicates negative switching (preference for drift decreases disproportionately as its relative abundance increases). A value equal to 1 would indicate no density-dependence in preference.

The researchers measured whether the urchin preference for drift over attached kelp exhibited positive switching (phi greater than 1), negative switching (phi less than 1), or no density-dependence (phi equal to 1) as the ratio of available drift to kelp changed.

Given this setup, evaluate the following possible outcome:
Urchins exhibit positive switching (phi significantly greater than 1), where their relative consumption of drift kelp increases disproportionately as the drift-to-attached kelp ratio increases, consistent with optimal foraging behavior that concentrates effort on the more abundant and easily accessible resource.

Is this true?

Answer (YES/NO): YES